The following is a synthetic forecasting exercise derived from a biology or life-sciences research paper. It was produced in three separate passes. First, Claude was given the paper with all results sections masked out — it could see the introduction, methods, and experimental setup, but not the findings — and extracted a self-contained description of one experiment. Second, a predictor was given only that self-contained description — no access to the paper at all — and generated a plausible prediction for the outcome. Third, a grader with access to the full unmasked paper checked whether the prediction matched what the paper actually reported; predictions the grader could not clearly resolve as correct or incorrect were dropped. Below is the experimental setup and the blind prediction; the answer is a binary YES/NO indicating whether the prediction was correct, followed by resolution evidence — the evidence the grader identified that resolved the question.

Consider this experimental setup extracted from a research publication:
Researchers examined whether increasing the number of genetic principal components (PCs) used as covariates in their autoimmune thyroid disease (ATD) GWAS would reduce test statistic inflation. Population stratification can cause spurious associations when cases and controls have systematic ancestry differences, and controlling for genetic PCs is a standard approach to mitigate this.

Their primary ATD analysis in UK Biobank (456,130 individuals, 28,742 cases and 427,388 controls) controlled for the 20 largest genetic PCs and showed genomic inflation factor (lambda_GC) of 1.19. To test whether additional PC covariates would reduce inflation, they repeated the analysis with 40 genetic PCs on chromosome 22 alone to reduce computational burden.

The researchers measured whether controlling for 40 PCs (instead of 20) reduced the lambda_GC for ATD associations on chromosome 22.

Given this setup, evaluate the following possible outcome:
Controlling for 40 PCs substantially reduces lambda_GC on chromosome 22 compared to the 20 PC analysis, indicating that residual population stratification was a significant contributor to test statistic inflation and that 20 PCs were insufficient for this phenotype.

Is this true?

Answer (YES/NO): NO